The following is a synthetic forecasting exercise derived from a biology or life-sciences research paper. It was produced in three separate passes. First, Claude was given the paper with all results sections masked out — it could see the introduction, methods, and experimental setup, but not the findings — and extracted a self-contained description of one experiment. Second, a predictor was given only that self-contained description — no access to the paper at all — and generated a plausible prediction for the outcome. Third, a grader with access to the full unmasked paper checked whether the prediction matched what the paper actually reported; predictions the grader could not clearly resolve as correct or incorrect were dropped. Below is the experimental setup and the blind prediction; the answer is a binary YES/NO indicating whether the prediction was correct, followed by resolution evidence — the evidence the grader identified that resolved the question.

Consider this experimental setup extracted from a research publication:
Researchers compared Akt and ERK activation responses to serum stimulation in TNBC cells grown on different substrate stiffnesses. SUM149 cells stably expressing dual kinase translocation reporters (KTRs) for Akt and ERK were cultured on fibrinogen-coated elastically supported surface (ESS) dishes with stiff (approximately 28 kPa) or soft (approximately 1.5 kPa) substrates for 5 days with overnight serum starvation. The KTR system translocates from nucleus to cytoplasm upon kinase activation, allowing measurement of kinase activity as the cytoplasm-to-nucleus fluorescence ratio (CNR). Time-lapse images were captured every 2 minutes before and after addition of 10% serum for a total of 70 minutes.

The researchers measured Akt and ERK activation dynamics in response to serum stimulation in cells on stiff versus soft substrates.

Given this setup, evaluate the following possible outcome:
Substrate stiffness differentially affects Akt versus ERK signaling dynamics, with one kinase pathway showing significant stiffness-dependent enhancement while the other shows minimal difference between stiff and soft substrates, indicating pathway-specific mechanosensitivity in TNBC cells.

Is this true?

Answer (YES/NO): NO